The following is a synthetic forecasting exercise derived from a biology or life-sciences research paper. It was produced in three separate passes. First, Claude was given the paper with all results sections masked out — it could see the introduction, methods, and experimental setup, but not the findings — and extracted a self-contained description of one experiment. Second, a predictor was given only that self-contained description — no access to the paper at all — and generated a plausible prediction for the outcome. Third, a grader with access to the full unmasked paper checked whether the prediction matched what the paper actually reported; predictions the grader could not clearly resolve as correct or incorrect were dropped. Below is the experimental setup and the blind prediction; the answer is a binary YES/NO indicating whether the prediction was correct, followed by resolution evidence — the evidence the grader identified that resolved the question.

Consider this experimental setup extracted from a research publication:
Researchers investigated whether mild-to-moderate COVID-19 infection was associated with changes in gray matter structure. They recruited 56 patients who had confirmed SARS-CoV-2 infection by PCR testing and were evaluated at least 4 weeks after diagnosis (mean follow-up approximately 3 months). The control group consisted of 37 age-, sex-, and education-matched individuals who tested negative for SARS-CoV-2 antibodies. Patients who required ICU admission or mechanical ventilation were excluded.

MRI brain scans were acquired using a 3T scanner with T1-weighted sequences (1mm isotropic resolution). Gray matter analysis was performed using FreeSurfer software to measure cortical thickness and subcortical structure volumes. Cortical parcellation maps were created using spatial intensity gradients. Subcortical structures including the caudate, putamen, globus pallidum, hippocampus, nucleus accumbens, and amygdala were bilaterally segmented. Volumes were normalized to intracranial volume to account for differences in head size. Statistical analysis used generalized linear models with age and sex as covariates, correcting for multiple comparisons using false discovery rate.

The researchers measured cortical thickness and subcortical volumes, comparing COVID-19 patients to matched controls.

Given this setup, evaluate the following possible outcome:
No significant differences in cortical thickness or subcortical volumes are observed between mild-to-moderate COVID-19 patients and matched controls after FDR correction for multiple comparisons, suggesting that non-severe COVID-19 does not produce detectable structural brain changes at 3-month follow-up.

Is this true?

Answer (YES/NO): YES